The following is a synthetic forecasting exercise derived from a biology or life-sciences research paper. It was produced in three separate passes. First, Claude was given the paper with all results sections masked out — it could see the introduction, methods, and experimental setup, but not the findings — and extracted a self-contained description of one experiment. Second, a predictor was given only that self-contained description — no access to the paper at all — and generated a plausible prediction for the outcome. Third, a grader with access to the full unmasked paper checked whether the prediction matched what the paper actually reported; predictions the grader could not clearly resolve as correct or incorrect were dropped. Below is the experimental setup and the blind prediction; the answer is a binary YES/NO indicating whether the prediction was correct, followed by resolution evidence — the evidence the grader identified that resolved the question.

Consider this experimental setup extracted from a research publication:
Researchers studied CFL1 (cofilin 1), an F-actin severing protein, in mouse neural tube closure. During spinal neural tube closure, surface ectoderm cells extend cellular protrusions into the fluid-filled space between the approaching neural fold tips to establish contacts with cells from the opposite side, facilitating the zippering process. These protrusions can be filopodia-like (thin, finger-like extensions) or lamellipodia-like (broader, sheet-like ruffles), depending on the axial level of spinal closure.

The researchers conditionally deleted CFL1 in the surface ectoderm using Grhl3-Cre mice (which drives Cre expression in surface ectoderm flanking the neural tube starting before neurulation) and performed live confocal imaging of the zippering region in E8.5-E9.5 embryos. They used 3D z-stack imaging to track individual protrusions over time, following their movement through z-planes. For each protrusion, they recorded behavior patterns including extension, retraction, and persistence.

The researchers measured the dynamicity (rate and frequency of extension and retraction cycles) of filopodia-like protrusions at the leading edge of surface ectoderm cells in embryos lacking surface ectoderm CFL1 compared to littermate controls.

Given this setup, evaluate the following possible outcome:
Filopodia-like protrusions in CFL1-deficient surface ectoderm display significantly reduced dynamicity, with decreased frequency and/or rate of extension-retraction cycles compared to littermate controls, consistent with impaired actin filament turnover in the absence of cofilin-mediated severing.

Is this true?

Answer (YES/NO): YES